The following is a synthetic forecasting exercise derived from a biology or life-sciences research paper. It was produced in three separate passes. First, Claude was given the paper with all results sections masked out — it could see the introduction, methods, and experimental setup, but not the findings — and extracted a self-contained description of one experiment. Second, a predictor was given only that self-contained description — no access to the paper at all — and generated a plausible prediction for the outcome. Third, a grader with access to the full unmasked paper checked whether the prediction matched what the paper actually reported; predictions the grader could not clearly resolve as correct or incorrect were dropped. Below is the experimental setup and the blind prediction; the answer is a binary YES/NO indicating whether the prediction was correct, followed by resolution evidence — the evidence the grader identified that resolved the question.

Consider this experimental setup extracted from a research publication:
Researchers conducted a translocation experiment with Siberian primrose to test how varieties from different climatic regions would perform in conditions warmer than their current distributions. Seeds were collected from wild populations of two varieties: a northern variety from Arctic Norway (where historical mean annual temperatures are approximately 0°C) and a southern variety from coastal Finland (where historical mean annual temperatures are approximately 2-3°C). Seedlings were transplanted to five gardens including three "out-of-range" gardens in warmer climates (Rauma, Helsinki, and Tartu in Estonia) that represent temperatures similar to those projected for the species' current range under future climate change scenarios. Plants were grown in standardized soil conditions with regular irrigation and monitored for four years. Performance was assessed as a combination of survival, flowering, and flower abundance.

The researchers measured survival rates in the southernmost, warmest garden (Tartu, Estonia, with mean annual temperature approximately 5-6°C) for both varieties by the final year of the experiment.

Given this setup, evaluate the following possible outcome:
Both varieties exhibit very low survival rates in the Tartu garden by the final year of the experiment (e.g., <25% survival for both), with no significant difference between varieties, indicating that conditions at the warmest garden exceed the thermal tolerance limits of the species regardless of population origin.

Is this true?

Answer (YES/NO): NO